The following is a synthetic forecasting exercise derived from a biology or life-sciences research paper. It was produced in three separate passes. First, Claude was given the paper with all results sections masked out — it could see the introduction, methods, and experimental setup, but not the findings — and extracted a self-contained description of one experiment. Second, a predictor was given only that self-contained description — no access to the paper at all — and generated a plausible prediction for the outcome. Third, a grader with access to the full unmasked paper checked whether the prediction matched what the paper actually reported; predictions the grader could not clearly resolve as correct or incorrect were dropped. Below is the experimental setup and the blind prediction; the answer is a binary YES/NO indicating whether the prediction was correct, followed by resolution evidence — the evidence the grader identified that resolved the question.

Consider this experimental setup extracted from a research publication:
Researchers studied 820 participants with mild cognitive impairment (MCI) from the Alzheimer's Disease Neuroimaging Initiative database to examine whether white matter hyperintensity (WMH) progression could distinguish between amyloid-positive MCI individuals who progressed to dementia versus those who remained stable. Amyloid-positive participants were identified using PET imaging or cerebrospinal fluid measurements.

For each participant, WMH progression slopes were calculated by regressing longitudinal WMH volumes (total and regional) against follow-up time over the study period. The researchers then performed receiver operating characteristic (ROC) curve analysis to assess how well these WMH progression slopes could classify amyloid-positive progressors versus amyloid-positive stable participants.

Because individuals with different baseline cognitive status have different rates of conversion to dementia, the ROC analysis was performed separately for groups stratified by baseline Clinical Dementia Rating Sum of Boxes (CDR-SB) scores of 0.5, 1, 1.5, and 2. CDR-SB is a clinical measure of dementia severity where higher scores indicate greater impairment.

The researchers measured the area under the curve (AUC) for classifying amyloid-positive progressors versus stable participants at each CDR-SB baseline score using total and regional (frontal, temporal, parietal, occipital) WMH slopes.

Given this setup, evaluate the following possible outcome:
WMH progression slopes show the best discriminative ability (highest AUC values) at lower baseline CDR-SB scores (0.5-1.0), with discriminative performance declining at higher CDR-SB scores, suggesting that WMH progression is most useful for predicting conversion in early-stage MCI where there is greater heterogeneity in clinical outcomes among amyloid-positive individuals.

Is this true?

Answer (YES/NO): YES